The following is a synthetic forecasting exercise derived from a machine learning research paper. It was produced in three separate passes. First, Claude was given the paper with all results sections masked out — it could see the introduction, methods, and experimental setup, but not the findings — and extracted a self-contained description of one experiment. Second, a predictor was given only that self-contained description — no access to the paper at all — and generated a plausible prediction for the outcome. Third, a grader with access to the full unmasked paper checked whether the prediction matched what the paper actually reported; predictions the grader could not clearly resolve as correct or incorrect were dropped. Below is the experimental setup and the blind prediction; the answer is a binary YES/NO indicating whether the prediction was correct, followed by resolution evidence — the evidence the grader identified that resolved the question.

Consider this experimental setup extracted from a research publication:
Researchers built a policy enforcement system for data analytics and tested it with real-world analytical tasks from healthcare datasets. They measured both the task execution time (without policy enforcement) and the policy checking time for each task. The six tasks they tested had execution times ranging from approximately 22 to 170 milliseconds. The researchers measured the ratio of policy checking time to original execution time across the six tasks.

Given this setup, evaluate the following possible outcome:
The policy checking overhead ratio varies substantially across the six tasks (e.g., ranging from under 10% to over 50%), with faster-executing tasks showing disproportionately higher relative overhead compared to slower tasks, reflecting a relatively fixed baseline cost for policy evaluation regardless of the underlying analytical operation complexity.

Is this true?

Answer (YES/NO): NO